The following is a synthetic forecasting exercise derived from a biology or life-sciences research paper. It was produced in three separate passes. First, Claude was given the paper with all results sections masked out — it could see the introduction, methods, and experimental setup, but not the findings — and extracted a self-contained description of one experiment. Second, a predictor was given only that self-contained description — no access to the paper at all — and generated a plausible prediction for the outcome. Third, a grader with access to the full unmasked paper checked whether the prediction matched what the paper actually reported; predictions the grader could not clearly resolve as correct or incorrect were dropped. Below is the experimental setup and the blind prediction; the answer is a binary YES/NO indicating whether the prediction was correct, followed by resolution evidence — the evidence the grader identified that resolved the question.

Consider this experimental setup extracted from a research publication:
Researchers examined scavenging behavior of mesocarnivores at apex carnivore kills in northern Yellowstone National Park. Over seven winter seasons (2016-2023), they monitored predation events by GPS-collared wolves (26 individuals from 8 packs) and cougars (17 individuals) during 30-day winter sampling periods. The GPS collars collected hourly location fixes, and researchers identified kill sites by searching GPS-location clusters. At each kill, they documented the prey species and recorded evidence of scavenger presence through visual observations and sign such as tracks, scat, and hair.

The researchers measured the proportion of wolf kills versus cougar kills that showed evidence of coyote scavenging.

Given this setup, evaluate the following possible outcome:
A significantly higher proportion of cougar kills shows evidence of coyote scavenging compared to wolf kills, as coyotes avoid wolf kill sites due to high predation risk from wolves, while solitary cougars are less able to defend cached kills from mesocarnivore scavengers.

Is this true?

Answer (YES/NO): NO